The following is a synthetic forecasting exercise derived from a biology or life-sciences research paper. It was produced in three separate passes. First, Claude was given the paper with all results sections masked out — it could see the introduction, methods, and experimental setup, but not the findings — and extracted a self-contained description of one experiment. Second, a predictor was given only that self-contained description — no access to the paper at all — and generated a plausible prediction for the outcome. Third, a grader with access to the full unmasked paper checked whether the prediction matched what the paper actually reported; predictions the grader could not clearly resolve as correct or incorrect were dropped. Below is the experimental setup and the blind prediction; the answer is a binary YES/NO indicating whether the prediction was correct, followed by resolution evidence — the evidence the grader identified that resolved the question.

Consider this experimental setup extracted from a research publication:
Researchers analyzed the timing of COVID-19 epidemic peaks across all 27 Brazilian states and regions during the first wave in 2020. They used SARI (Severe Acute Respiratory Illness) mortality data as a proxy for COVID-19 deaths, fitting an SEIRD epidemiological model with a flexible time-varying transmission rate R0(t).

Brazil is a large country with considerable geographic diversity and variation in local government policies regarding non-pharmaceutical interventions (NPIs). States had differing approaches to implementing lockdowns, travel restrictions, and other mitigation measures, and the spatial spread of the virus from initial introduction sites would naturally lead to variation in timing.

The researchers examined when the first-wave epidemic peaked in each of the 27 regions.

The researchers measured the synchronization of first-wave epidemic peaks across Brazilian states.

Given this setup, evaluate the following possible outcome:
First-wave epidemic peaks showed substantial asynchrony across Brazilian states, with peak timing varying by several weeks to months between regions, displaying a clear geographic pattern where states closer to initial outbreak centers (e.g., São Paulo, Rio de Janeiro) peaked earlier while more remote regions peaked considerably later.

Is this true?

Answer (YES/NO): NO